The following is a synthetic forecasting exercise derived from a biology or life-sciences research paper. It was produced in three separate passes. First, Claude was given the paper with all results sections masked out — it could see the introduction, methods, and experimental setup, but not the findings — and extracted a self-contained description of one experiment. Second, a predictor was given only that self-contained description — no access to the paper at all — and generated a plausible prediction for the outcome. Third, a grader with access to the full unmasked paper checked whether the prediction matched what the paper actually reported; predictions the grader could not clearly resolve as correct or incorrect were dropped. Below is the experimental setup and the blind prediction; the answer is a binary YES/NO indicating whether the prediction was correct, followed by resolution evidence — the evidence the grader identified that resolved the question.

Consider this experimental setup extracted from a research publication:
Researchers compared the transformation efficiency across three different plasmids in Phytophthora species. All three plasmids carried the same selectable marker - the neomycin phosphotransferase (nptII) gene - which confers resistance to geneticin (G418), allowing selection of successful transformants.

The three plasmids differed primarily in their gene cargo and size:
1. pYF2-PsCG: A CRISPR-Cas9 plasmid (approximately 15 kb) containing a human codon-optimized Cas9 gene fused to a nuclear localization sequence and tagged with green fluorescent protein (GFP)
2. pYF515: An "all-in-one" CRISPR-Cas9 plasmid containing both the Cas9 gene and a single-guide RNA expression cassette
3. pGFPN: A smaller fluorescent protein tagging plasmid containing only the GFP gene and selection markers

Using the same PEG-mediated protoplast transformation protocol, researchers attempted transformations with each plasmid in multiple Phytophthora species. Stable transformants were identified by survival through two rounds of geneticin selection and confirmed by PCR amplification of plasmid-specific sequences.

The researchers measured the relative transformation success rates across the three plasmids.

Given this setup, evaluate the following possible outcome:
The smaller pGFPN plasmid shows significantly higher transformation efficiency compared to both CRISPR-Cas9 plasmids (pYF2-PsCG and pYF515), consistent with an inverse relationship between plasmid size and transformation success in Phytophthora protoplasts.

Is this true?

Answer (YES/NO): NO